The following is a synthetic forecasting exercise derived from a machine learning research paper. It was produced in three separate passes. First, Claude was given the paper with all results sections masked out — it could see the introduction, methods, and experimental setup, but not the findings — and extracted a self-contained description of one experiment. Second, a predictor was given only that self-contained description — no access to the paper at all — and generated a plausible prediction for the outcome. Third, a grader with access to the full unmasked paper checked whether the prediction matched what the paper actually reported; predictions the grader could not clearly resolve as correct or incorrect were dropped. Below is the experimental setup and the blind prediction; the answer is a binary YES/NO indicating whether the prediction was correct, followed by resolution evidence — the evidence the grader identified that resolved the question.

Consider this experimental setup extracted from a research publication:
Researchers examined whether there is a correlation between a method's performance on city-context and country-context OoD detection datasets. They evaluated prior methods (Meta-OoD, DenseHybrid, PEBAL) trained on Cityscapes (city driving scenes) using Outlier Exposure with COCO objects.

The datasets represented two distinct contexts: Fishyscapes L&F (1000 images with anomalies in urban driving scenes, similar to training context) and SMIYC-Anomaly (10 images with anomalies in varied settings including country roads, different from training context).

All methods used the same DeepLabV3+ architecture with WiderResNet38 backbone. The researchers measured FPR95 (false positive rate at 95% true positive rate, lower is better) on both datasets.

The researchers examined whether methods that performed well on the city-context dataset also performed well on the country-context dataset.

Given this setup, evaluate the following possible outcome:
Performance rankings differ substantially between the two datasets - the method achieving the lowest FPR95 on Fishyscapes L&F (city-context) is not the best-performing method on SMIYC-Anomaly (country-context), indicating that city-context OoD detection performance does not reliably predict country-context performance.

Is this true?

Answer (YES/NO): YES